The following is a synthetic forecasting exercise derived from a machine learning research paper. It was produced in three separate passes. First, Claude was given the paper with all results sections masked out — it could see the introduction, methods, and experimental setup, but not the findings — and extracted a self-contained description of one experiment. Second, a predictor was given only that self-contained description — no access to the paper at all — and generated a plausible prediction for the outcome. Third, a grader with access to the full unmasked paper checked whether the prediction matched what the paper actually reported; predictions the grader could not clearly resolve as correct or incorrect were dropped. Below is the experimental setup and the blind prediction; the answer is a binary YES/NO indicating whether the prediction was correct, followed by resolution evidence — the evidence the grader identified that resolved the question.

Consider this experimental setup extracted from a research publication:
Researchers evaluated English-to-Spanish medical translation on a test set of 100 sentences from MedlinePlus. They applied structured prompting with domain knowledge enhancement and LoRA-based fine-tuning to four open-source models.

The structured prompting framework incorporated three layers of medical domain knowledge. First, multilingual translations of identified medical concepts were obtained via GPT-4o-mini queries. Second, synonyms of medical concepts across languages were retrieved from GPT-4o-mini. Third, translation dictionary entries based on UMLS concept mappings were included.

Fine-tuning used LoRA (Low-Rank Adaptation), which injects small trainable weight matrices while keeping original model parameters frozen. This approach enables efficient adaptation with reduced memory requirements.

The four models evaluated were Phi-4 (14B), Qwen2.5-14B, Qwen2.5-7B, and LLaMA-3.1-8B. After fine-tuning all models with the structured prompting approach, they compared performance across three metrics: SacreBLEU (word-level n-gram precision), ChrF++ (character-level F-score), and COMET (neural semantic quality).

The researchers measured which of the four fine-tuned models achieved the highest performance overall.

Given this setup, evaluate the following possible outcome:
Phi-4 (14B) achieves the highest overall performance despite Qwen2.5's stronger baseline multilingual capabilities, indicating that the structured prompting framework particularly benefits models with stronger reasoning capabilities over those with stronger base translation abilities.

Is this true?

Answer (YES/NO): YES